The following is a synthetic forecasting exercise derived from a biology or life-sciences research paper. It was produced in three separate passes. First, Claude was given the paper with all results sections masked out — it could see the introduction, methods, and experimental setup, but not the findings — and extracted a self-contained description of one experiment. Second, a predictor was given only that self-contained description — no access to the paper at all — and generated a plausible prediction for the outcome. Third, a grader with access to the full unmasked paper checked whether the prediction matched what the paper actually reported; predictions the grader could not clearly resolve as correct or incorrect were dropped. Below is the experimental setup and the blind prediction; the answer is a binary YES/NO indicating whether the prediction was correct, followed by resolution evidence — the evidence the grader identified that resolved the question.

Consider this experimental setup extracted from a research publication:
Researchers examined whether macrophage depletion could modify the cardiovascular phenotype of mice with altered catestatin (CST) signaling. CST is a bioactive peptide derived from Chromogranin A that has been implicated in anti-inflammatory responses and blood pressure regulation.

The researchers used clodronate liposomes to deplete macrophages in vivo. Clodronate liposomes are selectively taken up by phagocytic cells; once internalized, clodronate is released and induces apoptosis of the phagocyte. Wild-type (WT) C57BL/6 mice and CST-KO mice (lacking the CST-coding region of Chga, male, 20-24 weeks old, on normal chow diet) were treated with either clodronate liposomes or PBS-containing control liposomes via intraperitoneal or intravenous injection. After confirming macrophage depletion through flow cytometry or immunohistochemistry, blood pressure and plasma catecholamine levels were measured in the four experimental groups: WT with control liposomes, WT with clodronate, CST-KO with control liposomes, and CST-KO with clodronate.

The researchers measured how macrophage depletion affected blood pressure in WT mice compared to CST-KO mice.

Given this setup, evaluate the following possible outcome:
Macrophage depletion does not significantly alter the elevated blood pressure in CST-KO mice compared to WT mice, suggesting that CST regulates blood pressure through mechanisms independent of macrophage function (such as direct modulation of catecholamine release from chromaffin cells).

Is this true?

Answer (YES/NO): NO